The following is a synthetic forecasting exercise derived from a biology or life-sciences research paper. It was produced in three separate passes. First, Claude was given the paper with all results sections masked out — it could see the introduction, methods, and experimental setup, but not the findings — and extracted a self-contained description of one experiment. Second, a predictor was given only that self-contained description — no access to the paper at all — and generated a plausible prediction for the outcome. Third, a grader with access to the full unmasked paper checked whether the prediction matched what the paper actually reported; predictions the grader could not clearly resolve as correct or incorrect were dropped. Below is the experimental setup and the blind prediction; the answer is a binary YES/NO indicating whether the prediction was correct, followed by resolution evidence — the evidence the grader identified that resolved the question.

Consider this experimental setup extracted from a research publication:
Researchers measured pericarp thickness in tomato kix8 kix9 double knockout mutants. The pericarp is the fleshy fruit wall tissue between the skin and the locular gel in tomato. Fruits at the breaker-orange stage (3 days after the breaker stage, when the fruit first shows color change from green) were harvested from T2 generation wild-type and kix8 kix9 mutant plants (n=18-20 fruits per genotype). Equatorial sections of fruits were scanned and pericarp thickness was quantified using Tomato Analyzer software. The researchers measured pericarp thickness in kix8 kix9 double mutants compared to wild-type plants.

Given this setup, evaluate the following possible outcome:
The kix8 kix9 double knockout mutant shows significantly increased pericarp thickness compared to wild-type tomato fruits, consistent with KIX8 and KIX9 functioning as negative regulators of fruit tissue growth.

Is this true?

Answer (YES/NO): YES